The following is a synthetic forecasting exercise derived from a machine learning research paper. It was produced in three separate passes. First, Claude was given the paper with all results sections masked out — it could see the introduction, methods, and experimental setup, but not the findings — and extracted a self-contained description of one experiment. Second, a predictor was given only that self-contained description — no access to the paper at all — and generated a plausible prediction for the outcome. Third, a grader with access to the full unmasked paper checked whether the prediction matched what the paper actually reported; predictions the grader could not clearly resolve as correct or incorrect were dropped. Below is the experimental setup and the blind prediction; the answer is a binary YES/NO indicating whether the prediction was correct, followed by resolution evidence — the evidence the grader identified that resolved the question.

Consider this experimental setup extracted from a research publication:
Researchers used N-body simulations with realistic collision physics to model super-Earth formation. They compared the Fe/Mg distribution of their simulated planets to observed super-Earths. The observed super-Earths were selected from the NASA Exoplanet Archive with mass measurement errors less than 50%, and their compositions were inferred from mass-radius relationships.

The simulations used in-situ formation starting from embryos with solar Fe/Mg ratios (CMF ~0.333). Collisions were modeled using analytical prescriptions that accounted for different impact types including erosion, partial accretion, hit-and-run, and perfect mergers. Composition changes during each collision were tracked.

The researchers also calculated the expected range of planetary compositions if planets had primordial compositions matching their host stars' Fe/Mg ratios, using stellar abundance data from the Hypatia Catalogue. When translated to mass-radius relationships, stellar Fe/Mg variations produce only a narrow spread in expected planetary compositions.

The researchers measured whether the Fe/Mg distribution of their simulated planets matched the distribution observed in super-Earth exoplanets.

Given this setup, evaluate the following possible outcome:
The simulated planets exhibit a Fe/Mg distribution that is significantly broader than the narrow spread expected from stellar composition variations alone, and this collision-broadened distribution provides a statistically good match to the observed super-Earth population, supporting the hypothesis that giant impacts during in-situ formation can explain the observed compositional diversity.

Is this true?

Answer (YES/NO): NO